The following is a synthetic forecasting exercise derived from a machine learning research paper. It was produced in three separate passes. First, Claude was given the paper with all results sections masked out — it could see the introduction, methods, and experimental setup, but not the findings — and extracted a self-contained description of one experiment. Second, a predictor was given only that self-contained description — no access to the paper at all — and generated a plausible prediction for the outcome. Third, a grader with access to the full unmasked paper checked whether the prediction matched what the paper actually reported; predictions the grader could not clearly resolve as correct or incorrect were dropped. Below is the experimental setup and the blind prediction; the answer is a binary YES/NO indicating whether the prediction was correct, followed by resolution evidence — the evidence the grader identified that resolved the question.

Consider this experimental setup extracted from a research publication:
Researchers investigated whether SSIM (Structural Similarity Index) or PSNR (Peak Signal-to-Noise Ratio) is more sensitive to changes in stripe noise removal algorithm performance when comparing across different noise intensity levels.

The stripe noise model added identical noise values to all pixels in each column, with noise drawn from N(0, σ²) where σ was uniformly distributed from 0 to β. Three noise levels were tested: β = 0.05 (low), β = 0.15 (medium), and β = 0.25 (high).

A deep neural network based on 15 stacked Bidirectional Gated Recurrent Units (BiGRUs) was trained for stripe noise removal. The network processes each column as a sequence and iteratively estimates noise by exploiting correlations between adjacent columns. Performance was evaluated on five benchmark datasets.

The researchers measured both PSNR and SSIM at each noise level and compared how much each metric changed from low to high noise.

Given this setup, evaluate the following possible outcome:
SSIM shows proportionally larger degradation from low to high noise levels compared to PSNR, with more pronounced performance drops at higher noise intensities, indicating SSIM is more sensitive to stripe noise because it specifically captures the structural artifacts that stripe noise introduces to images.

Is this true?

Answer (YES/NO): NO